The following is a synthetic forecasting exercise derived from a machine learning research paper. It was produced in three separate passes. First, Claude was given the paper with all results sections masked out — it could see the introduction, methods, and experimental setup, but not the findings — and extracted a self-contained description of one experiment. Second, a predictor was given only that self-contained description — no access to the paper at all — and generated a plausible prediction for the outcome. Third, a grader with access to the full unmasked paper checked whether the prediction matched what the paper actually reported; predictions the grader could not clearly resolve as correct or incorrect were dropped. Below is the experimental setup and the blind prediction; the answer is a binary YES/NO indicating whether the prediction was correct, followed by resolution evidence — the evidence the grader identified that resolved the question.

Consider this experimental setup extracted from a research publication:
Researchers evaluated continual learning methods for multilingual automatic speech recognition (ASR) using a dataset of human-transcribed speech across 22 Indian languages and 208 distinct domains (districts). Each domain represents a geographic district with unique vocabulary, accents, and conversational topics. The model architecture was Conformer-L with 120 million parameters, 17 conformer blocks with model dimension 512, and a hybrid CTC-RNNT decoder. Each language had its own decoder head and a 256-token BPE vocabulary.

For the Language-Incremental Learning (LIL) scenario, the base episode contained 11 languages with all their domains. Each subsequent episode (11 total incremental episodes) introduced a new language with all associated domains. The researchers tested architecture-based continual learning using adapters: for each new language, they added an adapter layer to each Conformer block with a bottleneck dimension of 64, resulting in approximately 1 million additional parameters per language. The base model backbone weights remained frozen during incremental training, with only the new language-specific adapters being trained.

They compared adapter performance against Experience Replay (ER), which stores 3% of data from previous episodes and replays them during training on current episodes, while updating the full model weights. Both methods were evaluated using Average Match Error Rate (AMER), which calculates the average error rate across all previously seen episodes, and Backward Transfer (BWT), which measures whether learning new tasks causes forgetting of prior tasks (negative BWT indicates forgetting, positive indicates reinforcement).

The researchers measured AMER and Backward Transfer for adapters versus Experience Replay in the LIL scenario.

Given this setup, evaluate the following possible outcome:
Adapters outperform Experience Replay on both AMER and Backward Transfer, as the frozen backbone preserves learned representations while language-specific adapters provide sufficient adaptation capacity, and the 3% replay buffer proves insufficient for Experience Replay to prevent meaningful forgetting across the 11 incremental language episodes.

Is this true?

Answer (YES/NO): NO